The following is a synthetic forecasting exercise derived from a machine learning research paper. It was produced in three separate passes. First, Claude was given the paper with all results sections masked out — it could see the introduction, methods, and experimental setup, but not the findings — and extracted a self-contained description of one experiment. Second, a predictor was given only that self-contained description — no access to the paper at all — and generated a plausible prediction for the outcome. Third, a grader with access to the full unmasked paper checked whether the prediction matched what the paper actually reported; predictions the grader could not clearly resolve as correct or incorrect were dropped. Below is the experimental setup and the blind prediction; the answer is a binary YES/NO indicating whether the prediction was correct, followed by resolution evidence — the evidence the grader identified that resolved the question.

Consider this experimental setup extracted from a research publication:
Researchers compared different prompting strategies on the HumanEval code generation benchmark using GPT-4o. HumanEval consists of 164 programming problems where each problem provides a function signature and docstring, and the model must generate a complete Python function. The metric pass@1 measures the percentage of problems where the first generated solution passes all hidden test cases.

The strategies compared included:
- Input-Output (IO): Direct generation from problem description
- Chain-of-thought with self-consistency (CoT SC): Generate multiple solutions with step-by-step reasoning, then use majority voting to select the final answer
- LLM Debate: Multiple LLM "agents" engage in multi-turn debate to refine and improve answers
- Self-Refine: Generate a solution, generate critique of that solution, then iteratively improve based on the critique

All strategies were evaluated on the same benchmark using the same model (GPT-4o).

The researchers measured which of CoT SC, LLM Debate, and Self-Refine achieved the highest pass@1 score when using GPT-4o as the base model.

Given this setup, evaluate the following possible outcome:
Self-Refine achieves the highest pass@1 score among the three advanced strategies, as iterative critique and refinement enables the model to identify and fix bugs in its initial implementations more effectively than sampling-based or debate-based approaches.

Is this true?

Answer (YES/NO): NO